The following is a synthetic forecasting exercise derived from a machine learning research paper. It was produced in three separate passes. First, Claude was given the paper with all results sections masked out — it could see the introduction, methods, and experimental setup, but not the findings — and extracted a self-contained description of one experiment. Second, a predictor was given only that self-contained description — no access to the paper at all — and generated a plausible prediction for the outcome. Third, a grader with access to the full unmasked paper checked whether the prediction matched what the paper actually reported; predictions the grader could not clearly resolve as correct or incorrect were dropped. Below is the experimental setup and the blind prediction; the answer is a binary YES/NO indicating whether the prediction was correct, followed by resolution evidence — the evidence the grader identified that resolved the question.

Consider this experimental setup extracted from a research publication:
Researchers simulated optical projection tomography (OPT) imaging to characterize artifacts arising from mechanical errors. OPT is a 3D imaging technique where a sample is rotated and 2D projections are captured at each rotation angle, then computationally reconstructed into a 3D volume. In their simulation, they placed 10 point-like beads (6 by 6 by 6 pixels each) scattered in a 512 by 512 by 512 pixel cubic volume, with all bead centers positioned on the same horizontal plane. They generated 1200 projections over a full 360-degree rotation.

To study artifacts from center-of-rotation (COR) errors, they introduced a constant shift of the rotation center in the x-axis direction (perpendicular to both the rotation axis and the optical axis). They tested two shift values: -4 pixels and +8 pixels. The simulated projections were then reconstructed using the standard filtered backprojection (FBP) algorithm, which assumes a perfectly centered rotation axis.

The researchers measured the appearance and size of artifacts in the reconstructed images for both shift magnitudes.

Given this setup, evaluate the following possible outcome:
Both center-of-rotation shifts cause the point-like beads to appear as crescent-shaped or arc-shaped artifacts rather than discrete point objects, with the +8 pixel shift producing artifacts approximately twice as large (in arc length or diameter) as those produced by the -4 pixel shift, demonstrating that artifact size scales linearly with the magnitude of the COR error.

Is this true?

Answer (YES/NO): NO